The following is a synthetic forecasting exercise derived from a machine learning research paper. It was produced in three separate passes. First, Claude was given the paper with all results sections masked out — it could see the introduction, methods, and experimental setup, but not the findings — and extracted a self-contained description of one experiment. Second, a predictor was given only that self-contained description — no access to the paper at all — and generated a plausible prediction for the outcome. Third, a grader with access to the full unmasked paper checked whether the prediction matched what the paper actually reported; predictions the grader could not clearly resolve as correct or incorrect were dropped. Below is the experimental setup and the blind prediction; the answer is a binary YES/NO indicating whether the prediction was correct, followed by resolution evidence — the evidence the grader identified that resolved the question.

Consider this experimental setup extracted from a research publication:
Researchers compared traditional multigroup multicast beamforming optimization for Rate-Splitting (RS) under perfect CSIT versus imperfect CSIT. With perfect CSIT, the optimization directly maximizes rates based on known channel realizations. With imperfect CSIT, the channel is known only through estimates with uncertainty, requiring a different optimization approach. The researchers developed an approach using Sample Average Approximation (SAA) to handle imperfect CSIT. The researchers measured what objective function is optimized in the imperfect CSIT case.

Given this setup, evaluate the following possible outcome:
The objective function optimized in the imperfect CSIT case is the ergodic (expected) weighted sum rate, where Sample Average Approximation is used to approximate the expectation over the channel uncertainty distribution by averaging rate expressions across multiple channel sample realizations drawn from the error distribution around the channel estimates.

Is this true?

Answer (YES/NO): NO